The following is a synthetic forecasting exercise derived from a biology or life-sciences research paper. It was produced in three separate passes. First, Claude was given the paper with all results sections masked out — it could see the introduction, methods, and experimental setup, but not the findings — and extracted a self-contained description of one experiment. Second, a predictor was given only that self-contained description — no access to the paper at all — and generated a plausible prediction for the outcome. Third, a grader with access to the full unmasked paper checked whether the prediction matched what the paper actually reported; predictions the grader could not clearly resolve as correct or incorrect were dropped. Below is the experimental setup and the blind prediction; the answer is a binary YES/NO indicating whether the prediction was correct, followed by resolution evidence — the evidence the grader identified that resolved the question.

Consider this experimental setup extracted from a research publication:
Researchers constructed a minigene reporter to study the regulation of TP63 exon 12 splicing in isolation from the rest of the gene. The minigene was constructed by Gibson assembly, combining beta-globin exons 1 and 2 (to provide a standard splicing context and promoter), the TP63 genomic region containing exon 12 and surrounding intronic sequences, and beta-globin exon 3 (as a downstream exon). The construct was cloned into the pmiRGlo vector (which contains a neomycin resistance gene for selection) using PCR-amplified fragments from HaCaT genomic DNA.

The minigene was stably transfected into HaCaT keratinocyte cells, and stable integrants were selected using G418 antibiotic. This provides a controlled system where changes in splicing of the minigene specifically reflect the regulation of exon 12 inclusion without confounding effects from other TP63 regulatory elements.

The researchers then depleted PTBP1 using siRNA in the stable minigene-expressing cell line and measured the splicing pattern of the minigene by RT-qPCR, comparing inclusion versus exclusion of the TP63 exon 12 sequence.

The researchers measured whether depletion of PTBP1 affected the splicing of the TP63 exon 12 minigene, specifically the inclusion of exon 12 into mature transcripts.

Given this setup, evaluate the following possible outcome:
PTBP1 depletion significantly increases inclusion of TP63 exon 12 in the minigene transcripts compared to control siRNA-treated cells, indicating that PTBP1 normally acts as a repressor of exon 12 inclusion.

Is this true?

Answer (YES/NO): YES